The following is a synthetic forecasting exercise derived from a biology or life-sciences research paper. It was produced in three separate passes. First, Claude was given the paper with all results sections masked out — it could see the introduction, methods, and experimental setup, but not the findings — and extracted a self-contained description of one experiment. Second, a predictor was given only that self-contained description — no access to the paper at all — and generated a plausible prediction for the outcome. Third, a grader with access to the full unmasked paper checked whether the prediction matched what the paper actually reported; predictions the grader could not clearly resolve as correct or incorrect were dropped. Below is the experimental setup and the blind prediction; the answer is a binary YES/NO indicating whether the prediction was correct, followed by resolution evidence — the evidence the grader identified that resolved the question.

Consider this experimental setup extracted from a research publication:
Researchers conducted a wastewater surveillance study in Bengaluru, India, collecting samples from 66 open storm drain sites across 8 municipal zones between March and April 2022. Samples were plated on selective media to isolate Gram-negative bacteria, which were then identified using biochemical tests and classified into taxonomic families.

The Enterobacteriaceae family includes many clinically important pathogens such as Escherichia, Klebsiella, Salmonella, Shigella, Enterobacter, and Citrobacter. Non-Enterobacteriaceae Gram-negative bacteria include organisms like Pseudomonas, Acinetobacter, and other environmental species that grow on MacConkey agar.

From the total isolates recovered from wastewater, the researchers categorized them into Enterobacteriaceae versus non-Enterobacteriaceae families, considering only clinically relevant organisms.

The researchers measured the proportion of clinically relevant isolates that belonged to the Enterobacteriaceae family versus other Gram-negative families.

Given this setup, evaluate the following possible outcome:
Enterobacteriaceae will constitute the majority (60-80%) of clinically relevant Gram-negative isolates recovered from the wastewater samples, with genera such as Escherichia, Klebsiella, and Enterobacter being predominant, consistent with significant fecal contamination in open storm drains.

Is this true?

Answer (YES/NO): NO